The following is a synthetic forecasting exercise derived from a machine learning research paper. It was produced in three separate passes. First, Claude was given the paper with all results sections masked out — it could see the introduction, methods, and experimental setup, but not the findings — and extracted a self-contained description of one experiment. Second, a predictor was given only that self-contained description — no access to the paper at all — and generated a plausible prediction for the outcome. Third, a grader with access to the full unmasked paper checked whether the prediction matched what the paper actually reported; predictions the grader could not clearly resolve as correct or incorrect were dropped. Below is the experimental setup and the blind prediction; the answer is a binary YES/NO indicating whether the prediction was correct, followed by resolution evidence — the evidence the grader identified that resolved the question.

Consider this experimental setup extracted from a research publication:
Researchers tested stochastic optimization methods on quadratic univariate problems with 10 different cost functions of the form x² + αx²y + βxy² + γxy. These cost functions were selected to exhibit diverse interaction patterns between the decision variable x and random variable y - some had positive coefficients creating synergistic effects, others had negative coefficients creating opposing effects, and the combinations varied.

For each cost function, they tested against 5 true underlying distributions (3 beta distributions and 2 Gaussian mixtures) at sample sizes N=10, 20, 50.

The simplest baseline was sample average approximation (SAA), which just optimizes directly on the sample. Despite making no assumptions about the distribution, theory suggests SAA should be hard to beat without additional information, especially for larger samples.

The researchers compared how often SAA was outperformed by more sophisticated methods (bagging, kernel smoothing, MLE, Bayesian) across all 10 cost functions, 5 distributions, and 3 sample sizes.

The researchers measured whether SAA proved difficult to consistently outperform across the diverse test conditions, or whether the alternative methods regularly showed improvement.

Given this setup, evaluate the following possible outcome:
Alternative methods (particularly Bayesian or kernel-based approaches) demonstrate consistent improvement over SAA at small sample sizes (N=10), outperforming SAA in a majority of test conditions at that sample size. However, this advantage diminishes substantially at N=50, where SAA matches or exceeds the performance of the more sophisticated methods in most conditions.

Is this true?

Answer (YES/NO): NO